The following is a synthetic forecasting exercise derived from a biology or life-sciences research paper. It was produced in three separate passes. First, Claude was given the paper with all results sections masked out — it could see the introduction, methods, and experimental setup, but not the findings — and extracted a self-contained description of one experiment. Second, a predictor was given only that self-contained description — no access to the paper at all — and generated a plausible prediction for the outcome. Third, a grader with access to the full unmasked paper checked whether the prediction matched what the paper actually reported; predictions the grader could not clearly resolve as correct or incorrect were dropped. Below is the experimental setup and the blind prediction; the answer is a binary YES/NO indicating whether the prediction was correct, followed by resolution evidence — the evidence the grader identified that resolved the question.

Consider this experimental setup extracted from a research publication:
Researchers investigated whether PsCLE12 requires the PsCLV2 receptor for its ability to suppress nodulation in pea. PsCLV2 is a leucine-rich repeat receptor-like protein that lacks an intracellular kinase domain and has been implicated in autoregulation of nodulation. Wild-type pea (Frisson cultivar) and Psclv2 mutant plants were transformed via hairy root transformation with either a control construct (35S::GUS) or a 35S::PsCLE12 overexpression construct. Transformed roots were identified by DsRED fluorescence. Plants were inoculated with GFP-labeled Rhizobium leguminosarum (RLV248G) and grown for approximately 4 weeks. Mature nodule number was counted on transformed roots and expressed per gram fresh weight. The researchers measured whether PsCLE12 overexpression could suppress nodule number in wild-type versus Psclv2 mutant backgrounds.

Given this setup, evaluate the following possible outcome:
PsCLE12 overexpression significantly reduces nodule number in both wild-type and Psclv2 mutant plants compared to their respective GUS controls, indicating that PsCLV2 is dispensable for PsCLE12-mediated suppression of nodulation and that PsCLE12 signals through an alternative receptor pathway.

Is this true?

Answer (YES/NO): NO